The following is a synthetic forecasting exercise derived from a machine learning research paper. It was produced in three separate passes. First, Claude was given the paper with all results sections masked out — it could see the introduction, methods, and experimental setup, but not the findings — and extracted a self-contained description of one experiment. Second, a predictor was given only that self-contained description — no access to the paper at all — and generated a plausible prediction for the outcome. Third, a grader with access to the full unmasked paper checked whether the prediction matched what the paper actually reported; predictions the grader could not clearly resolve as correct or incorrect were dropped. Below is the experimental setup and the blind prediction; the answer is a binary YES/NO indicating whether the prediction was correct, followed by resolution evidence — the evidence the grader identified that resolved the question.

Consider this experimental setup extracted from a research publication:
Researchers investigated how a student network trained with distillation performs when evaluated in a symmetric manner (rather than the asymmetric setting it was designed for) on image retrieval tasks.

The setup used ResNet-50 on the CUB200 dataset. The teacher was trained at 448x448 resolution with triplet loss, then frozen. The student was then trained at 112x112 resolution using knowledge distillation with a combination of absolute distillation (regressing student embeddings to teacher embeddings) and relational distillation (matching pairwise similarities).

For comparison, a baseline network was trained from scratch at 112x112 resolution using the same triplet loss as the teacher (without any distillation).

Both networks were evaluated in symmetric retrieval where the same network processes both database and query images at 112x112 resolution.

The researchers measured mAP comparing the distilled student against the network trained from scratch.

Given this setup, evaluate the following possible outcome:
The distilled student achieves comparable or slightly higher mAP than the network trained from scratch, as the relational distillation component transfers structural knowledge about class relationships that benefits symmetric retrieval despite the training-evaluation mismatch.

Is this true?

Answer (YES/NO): NO